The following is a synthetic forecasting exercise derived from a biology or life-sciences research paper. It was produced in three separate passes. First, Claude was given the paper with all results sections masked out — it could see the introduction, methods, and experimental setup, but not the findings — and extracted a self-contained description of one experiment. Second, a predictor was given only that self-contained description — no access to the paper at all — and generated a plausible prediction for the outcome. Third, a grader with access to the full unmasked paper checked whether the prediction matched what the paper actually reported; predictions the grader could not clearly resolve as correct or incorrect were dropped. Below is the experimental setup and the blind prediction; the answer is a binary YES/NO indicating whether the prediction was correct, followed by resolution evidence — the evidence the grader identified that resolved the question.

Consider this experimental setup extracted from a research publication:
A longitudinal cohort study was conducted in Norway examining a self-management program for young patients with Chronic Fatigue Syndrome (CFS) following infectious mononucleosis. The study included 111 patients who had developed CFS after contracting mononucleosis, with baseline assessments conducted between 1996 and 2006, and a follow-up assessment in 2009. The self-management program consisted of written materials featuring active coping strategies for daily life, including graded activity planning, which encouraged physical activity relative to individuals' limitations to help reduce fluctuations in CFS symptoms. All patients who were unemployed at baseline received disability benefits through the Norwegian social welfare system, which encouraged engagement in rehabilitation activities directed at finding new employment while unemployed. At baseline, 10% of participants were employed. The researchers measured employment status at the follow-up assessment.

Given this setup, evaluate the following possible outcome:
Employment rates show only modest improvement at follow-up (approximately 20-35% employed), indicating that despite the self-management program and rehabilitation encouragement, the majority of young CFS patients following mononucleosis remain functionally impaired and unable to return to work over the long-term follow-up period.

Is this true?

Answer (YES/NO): YES